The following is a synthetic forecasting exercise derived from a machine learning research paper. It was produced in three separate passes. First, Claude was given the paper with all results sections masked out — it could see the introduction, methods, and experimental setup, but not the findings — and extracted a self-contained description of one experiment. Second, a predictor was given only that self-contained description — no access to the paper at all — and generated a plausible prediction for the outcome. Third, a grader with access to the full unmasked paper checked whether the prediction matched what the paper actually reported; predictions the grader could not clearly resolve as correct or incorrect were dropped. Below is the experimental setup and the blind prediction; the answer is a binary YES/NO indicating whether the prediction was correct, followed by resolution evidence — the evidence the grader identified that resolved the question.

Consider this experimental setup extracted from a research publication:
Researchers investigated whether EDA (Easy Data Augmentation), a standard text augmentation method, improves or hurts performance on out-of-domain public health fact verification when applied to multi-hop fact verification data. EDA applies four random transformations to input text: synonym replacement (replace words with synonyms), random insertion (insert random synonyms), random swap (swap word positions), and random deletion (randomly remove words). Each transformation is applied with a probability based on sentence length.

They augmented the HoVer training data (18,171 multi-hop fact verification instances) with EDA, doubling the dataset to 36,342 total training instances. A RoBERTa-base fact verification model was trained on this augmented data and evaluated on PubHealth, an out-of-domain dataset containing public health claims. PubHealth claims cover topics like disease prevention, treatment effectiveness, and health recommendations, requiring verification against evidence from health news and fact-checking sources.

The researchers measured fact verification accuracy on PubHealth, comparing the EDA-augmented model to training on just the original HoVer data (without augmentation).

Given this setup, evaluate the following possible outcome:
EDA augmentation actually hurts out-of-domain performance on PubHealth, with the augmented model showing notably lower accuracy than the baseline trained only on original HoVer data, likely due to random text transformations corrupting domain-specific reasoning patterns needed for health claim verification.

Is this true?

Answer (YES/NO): YES